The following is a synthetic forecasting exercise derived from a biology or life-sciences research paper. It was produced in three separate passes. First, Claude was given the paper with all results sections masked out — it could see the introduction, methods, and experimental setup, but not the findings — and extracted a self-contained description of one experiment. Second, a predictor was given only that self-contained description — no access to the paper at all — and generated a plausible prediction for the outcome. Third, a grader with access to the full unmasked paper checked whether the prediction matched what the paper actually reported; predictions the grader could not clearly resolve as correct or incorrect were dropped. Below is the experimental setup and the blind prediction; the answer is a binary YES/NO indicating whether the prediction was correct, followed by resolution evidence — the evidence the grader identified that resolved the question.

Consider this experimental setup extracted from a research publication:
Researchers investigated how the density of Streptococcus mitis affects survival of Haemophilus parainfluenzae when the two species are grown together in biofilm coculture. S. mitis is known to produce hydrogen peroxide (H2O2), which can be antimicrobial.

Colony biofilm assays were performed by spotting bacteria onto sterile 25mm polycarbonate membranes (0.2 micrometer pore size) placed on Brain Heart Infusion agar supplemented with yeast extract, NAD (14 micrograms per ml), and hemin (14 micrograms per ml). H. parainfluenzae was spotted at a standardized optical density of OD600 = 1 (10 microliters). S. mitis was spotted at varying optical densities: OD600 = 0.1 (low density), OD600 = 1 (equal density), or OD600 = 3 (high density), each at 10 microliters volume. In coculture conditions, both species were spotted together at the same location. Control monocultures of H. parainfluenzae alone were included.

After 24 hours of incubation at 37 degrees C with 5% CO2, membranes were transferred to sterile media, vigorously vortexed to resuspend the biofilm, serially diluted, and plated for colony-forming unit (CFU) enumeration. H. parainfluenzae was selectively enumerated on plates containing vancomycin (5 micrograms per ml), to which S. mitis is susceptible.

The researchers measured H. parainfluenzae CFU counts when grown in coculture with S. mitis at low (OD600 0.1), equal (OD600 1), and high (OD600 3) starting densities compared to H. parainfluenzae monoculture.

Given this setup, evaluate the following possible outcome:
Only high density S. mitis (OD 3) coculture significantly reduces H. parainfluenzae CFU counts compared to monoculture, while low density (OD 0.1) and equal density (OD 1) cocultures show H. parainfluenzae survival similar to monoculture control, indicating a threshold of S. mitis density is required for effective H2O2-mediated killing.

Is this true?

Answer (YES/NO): NO